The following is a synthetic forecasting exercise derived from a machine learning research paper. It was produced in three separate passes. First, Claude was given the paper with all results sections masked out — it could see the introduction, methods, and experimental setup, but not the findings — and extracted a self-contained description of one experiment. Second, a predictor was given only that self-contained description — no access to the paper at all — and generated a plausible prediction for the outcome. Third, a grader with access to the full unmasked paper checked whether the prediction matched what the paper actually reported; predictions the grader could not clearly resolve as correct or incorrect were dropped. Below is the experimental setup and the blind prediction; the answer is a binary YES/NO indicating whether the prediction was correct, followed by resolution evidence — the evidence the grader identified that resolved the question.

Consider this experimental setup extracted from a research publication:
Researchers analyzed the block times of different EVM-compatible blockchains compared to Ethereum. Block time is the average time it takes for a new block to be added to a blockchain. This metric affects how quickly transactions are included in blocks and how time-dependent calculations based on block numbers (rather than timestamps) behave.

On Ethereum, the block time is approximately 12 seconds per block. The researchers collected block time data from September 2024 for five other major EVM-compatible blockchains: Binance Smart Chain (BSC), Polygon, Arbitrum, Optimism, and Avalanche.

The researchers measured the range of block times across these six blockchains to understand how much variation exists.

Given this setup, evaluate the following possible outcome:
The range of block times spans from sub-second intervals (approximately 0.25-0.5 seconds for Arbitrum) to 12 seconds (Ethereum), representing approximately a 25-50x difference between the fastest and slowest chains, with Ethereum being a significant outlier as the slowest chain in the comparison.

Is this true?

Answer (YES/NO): YES